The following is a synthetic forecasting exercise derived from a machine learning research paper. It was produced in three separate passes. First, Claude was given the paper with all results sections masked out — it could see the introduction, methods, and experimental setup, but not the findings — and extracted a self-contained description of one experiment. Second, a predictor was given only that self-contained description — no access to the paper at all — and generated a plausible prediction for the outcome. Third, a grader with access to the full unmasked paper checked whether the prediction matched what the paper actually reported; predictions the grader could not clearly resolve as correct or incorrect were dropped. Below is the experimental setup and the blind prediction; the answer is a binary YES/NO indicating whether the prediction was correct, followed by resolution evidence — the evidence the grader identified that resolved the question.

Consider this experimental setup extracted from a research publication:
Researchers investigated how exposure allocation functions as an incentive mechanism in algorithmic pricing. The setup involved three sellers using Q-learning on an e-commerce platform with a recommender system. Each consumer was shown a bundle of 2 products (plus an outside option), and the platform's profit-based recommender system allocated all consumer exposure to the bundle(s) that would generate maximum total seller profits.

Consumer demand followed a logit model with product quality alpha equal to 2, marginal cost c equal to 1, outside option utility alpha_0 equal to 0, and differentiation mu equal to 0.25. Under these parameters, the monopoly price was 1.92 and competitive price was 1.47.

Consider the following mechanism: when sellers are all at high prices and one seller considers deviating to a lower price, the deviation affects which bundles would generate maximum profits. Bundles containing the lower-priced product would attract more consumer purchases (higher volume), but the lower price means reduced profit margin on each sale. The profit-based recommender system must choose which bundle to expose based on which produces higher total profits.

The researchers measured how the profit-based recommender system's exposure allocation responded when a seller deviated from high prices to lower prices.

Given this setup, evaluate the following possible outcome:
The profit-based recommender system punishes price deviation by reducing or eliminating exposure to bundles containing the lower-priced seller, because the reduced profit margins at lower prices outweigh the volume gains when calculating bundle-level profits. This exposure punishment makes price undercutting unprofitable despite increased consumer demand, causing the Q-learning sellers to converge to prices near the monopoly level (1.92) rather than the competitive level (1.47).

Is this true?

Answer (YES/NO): YES